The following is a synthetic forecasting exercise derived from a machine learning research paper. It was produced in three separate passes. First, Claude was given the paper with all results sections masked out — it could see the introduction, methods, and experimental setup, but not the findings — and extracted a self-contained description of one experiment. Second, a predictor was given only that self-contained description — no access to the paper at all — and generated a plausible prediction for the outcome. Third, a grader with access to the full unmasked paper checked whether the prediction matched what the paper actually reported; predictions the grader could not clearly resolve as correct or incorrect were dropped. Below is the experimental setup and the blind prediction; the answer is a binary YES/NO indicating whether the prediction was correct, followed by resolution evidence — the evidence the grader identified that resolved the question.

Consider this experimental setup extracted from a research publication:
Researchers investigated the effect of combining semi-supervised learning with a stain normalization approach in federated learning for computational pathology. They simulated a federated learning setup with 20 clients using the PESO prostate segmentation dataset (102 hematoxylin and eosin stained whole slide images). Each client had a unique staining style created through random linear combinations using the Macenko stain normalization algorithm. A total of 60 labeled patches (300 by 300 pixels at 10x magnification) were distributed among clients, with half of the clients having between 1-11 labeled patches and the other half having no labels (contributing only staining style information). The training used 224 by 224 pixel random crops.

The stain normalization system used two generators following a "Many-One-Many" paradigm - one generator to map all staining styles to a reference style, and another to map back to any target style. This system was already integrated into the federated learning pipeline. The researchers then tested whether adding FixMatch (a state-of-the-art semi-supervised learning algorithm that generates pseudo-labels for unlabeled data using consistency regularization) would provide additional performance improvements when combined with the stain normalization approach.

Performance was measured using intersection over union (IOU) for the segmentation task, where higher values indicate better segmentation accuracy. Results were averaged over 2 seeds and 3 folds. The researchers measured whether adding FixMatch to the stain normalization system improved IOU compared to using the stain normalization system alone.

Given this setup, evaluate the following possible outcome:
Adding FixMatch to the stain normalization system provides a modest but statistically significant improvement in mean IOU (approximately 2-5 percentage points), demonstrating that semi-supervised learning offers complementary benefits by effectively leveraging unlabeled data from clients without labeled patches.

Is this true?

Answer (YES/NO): NO